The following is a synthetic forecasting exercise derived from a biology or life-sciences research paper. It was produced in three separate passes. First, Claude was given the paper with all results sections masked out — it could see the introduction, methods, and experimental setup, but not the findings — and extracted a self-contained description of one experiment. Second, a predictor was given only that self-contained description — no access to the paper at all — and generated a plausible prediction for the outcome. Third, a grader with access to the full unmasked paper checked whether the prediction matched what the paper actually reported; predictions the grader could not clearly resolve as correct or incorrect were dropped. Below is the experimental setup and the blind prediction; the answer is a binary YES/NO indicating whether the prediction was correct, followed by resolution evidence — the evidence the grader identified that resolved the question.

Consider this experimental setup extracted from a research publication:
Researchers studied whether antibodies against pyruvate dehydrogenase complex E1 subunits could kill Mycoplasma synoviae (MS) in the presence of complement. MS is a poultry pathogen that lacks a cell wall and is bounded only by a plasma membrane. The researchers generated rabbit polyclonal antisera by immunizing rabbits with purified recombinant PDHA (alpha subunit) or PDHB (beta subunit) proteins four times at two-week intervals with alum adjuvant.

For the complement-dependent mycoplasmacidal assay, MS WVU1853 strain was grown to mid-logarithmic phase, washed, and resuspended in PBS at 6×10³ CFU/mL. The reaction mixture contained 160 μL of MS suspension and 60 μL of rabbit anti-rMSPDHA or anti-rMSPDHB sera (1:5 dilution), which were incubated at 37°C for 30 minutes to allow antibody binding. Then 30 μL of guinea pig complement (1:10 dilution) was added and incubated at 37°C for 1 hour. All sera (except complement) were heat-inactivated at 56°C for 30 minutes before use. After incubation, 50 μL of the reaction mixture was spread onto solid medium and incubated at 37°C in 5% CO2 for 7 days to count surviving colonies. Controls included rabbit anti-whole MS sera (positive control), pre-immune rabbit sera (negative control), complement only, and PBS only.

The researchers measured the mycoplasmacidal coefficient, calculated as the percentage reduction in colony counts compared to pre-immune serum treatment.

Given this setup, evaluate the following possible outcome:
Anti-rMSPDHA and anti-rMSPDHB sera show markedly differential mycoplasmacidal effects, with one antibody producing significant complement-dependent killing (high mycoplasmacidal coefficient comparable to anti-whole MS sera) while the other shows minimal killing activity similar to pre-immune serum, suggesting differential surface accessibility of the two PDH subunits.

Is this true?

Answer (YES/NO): NO